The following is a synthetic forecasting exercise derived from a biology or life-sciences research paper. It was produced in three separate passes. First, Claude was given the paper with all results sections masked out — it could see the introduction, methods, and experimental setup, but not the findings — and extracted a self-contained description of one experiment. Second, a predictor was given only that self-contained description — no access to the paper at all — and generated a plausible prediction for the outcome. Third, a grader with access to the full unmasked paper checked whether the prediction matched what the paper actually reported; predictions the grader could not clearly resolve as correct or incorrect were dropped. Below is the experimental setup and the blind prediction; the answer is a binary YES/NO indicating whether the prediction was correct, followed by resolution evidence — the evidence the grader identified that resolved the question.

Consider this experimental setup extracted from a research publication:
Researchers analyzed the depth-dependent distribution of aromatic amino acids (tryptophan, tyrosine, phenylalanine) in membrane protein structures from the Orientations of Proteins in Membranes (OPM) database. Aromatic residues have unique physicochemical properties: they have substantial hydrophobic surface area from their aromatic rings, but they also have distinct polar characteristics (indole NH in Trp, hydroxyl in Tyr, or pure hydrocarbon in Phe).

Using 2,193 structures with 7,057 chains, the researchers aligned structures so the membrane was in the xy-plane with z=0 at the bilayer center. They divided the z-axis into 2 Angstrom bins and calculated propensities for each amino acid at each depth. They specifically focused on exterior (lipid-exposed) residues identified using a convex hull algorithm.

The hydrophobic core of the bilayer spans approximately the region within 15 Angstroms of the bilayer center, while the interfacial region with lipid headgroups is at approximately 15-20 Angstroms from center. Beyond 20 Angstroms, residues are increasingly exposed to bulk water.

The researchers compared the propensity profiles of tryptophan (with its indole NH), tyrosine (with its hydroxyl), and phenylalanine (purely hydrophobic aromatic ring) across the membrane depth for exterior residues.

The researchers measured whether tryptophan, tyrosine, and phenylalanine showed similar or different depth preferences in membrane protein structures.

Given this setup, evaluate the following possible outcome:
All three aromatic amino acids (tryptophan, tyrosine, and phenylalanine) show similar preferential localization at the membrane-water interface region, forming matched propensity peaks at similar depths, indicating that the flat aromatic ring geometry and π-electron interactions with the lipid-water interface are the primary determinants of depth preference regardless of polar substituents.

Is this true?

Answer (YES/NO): NO